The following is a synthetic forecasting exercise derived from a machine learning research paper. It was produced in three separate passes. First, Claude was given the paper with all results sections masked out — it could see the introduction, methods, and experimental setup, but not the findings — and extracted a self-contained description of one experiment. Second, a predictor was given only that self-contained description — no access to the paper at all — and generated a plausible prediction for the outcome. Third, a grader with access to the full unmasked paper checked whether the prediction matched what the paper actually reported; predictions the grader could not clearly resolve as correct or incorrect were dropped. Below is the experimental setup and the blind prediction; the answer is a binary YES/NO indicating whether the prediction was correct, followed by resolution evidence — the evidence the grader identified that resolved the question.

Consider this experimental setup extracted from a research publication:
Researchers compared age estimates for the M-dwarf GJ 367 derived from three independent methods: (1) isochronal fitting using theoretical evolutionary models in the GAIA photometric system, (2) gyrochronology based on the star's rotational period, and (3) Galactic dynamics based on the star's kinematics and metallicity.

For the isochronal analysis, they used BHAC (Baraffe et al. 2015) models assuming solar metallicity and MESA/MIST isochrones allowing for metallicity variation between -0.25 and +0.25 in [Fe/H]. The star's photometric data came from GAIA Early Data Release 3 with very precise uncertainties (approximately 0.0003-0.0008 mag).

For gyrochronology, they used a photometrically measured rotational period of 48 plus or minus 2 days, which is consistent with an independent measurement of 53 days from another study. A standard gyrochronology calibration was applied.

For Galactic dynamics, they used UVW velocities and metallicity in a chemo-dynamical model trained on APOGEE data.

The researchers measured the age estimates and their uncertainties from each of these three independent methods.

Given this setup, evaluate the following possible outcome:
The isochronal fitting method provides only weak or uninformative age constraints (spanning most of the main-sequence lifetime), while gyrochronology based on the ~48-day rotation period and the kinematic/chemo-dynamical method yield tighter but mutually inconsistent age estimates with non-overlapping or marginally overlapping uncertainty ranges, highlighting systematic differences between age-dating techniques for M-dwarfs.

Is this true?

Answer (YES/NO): NO